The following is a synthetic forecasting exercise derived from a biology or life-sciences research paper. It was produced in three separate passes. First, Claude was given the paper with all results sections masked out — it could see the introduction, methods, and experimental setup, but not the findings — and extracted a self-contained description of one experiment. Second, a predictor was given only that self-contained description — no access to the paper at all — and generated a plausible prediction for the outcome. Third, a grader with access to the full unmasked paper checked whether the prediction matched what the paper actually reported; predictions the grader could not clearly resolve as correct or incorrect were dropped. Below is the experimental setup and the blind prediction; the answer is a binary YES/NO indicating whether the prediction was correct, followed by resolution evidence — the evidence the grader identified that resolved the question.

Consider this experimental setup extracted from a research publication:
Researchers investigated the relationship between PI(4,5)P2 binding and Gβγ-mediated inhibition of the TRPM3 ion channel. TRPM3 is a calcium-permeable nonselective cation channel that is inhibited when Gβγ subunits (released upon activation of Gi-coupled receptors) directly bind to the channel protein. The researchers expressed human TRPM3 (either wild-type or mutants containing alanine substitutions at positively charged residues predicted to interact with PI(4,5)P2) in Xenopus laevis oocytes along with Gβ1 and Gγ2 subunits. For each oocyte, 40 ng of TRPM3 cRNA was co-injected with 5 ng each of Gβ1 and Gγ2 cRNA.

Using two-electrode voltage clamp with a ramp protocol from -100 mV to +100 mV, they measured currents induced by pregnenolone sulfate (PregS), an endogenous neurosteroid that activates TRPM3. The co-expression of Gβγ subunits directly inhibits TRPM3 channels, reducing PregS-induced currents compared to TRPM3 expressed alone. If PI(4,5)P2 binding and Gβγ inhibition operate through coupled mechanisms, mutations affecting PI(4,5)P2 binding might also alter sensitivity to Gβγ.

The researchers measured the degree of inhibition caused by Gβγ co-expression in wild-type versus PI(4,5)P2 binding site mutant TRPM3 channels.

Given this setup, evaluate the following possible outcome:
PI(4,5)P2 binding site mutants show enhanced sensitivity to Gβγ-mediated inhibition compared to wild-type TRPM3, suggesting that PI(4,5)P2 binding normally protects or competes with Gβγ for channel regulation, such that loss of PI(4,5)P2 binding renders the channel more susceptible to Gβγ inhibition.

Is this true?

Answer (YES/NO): YES